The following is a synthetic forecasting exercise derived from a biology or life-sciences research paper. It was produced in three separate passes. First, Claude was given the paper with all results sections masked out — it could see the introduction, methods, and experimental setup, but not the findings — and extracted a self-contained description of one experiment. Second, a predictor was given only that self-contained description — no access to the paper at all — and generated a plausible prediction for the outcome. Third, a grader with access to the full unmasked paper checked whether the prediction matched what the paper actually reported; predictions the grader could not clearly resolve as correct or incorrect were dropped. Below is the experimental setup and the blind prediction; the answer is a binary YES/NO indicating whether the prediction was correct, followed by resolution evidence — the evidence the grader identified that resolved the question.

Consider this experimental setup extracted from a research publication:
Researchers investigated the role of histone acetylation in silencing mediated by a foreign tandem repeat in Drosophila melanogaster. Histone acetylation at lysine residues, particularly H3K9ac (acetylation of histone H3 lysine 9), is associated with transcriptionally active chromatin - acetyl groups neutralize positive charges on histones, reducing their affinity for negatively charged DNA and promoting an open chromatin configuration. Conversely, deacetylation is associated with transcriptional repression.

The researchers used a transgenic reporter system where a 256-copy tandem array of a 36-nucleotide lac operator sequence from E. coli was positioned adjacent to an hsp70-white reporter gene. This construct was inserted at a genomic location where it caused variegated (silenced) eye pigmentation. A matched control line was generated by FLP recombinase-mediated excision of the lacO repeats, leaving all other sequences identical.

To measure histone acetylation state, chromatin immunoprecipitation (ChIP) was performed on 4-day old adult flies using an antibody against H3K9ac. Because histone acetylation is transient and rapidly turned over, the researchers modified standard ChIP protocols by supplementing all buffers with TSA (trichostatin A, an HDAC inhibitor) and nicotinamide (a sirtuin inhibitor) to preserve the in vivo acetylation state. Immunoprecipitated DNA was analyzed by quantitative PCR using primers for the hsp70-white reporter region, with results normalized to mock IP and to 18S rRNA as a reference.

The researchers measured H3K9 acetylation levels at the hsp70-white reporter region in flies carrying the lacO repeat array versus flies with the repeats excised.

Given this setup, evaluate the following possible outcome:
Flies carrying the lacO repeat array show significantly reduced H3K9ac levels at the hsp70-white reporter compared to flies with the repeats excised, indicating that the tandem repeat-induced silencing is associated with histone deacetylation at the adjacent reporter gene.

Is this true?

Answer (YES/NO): YES